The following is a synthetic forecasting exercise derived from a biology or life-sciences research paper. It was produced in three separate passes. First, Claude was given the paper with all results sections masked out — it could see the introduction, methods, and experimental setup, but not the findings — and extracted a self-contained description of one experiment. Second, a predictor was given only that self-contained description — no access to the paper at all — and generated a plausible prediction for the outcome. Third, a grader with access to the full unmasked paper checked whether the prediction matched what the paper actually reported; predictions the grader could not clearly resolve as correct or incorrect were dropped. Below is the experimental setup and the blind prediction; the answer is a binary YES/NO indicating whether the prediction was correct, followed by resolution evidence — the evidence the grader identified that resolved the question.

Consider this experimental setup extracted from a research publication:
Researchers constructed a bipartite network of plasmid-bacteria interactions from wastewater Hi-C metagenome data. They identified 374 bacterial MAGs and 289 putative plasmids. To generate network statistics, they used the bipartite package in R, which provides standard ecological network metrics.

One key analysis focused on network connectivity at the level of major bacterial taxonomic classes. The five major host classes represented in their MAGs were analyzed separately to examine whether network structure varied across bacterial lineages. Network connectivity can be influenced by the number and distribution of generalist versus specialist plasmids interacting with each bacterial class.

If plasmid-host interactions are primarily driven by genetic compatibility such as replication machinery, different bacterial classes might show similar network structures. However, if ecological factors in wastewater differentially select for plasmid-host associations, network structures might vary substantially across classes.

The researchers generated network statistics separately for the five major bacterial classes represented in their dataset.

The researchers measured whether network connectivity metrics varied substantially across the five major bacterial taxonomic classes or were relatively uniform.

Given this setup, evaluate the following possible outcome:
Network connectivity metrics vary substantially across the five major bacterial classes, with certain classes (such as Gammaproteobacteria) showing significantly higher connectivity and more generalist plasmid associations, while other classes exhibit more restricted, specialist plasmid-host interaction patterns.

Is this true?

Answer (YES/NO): YES